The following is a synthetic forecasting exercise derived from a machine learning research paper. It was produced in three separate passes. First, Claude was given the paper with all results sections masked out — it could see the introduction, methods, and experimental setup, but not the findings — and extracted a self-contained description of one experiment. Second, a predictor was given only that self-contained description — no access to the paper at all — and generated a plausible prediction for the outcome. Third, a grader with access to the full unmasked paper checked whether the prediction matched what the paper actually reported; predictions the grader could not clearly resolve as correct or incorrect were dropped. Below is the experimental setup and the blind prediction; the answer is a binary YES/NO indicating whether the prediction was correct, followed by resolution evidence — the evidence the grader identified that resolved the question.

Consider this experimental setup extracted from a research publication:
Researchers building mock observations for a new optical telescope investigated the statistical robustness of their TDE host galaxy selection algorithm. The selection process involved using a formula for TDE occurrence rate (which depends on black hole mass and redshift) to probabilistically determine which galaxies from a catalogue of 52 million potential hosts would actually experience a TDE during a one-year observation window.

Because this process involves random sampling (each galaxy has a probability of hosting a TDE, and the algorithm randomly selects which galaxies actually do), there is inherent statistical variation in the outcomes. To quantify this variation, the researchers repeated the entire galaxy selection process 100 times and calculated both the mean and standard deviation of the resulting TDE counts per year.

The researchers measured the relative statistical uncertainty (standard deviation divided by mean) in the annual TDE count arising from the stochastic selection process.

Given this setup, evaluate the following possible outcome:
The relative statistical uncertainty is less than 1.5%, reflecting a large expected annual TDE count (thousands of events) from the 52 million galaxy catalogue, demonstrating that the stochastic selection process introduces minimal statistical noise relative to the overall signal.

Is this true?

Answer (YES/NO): YES